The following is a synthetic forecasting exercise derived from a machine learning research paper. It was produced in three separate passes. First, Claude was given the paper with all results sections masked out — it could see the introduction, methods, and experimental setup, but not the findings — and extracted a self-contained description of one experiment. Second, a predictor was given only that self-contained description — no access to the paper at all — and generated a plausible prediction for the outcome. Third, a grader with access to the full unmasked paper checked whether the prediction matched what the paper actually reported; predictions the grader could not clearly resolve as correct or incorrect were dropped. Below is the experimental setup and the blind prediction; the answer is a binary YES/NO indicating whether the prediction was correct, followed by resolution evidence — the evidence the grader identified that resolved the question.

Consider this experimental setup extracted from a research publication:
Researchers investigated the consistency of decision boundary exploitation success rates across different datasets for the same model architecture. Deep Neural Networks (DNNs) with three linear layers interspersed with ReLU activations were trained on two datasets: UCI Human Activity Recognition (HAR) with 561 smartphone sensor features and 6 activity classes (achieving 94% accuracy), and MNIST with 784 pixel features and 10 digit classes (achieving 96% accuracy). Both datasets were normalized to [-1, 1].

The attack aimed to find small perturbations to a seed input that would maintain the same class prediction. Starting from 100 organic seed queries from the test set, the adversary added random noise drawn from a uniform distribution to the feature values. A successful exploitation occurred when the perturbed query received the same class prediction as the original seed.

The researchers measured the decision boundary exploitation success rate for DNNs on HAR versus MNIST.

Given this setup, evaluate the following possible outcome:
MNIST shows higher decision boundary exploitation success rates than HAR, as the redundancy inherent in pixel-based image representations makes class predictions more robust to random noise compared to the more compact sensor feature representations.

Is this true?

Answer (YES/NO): YES